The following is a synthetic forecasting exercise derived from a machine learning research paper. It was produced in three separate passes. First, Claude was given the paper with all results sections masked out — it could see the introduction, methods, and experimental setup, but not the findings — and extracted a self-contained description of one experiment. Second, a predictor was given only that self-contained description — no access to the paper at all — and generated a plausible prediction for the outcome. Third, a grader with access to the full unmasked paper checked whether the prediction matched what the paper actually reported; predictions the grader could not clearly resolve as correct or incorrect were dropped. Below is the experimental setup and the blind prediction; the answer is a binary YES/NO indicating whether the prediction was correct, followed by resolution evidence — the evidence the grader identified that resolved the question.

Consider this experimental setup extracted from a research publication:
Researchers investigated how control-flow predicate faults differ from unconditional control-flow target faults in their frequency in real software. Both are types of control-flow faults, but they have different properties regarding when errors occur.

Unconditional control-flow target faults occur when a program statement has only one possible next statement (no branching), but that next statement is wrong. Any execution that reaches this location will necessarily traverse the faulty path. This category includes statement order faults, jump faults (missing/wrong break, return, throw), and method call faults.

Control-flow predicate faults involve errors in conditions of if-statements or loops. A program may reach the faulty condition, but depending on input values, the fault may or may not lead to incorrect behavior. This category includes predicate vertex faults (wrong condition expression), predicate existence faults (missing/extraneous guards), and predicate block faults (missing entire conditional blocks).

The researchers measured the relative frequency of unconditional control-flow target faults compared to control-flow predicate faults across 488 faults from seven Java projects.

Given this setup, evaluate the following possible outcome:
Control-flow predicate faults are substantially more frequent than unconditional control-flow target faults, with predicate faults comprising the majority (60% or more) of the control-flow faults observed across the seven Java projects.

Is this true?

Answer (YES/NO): YES